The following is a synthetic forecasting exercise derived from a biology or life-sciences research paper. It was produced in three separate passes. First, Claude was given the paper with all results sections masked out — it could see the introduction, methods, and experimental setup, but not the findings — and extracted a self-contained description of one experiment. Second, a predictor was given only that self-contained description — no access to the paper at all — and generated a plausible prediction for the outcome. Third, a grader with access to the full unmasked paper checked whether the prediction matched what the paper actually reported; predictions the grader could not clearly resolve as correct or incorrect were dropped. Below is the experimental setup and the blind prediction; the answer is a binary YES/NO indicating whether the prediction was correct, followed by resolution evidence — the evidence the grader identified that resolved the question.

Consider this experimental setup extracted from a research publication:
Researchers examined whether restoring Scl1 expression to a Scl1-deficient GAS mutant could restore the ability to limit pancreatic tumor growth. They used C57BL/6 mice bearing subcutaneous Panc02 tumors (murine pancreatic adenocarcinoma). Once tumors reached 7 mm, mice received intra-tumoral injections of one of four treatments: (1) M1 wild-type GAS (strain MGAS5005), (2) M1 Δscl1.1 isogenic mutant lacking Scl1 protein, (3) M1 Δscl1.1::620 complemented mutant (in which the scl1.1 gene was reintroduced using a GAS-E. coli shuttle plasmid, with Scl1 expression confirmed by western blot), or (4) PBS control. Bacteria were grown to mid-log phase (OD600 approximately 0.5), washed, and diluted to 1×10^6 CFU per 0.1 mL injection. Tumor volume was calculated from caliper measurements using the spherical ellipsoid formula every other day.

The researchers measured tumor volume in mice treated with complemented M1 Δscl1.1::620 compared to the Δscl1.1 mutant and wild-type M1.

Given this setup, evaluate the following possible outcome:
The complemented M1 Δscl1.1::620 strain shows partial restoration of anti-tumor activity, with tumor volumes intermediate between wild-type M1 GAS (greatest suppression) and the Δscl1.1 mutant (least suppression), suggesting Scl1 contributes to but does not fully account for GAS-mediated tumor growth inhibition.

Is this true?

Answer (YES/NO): NO